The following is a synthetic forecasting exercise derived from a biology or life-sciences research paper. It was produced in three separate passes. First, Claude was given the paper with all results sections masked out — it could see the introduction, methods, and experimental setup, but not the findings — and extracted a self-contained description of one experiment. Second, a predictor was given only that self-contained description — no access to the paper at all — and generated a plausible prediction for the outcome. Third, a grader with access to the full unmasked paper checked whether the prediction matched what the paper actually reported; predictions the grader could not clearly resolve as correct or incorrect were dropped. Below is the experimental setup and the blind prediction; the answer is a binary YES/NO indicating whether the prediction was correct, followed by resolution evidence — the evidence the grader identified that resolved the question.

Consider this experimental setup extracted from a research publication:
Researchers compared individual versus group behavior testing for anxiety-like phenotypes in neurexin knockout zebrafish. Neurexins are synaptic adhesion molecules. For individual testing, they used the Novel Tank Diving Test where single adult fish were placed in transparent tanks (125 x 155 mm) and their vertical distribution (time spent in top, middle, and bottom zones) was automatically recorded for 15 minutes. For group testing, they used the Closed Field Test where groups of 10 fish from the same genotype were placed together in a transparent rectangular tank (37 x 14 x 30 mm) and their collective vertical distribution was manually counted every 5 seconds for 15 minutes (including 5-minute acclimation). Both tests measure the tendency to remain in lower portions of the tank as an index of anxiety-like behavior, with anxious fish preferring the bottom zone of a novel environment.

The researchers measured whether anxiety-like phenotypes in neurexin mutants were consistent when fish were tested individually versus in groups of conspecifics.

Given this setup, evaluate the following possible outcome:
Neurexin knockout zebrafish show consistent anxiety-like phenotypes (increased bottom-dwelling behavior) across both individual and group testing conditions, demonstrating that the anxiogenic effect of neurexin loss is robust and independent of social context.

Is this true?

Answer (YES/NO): NO